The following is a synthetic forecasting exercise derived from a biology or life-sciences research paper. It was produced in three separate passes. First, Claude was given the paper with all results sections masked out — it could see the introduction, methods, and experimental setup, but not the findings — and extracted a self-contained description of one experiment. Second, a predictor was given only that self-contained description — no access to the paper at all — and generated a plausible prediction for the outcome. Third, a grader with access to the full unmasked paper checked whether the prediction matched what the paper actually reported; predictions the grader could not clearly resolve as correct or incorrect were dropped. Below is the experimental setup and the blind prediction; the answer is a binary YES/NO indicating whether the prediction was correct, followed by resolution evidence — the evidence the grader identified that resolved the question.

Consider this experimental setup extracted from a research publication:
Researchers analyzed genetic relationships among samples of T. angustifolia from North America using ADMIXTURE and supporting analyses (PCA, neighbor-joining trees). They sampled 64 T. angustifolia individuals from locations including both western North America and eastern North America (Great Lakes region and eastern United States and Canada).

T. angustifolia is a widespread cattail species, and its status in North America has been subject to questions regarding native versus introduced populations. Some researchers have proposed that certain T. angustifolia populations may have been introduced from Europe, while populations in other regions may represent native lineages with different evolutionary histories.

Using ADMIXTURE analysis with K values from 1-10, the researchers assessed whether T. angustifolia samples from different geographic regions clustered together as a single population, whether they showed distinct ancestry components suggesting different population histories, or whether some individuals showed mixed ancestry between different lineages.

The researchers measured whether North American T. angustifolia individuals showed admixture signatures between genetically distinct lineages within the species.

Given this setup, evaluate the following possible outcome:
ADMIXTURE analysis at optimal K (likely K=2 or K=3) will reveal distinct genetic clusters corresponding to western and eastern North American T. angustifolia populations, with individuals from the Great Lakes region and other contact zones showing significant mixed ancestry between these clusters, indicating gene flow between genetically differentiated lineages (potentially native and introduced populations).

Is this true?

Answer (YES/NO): NO